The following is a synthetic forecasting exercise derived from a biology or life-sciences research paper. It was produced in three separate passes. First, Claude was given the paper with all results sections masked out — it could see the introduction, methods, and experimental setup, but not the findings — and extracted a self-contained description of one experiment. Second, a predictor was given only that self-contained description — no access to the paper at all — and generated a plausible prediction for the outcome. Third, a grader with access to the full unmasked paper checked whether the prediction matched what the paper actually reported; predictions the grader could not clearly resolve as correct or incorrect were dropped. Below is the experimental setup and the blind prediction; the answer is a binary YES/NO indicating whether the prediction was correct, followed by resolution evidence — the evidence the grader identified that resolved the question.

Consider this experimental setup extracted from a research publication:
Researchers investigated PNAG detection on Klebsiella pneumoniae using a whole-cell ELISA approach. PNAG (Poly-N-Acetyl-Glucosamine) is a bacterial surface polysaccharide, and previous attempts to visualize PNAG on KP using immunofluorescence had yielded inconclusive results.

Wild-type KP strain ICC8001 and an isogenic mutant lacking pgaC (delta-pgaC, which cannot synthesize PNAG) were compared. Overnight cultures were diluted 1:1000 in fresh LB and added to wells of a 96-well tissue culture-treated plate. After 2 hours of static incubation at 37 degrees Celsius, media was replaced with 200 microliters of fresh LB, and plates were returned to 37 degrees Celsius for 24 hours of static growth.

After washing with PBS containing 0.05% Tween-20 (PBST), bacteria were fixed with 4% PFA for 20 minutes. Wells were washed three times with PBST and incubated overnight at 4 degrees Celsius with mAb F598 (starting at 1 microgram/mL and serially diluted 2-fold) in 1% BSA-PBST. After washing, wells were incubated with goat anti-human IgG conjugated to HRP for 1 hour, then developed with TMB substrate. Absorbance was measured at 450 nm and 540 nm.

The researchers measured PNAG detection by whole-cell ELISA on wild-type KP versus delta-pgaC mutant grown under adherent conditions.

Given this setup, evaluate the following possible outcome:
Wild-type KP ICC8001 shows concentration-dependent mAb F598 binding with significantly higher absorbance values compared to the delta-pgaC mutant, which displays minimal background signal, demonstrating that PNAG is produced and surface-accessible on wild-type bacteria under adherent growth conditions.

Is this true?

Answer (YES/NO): YES